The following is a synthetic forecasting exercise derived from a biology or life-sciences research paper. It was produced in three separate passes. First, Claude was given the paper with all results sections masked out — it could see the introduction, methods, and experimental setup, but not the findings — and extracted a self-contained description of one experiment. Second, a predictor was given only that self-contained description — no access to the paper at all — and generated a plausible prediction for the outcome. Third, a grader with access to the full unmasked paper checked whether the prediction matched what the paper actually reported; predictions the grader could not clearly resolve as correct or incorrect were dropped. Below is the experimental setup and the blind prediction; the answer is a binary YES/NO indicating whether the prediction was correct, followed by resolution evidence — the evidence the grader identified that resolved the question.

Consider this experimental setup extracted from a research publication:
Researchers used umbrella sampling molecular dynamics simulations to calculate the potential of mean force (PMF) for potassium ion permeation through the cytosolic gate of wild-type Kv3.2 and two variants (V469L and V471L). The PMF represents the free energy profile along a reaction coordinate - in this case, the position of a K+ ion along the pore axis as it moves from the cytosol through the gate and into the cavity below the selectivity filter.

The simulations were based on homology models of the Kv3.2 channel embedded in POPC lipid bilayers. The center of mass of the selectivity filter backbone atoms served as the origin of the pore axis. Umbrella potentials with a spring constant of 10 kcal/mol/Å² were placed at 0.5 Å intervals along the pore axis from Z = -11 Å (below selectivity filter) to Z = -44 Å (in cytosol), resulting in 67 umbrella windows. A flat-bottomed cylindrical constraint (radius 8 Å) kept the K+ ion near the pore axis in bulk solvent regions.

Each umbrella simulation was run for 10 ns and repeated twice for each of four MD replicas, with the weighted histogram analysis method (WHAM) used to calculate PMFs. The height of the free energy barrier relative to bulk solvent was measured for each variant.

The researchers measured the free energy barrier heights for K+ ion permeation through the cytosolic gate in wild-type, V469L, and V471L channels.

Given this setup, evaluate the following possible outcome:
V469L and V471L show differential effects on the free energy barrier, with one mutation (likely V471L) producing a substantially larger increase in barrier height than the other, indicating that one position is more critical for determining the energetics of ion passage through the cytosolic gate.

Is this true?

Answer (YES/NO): NO